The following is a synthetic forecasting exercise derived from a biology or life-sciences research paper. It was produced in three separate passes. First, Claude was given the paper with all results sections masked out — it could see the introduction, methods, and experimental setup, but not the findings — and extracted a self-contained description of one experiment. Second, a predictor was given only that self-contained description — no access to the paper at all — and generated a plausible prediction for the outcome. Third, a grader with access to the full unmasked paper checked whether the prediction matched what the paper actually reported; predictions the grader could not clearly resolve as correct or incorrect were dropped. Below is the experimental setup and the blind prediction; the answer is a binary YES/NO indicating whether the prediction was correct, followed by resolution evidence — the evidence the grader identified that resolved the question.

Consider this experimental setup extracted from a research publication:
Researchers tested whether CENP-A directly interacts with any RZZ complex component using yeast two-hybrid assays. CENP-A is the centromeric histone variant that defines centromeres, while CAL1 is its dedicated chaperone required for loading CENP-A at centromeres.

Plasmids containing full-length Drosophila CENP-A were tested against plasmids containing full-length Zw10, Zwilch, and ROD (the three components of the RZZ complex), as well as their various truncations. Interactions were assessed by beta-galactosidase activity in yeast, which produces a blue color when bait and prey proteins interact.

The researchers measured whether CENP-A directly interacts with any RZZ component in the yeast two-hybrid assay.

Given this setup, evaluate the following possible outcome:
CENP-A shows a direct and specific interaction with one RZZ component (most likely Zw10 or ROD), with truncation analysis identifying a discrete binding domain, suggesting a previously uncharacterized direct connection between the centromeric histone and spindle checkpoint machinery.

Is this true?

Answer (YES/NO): NO